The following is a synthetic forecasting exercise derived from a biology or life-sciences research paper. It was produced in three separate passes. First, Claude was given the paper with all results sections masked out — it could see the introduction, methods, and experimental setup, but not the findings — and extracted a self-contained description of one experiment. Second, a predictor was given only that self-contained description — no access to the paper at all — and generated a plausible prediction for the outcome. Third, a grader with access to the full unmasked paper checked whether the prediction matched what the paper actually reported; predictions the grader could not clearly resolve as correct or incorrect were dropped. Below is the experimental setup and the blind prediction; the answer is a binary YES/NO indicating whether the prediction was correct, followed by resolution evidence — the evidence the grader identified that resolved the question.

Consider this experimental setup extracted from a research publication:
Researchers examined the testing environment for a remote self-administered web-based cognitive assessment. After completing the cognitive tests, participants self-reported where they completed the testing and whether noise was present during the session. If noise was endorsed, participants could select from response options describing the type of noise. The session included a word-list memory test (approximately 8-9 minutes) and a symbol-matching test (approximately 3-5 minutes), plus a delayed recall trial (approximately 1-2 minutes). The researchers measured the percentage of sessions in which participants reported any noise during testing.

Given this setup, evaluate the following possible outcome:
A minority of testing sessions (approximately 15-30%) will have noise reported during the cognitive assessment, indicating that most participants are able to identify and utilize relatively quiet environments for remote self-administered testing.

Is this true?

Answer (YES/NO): NO